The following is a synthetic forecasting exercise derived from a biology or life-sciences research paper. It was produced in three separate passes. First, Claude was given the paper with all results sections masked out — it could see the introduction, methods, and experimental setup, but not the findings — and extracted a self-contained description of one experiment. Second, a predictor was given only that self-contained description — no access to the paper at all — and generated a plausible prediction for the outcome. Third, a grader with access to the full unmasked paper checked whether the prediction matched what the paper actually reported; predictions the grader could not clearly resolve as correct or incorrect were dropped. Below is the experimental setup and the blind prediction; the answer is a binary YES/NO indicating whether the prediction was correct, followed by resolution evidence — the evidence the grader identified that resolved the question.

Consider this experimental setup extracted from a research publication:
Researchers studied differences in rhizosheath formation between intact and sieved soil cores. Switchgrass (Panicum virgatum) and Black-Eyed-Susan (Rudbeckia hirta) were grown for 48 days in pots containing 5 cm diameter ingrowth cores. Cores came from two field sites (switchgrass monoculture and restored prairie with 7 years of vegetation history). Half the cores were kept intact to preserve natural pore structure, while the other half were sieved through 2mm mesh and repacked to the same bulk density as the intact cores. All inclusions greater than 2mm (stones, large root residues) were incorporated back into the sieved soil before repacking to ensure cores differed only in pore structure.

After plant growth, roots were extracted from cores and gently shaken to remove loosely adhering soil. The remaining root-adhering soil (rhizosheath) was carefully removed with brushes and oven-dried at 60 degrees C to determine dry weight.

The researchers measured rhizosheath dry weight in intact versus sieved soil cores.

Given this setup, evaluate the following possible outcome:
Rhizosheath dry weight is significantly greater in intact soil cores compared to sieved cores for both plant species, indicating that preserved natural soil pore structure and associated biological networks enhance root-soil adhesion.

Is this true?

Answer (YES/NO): NO